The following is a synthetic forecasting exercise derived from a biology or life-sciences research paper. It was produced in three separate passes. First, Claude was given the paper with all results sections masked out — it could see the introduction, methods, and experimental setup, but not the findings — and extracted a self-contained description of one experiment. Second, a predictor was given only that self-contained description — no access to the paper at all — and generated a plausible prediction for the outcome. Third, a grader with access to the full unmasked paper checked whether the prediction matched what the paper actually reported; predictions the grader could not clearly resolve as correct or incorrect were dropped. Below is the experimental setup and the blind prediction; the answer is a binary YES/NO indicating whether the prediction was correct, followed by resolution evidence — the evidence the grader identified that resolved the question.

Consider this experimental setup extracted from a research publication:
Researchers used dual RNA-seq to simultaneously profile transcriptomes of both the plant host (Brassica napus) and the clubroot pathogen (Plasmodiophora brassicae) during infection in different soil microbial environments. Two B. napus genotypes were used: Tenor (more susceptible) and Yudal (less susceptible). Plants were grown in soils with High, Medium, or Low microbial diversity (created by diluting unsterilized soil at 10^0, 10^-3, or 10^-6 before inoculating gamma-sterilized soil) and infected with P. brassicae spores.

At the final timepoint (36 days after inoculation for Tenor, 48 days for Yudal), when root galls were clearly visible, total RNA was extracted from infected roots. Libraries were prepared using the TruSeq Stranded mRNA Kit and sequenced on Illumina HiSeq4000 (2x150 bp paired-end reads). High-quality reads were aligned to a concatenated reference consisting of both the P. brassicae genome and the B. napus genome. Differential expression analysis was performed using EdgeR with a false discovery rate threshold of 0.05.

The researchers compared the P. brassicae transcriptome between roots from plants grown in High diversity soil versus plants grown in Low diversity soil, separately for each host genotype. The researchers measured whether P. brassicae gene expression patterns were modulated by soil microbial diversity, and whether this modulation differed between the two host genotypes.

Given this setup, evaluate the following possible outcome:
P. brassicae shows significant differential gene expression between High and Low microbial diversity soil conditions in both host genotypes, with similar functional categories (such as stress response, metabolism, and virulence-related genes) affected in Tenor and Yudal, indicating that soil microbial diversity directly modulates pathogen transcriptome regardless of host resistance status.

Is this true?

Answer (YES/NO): NO